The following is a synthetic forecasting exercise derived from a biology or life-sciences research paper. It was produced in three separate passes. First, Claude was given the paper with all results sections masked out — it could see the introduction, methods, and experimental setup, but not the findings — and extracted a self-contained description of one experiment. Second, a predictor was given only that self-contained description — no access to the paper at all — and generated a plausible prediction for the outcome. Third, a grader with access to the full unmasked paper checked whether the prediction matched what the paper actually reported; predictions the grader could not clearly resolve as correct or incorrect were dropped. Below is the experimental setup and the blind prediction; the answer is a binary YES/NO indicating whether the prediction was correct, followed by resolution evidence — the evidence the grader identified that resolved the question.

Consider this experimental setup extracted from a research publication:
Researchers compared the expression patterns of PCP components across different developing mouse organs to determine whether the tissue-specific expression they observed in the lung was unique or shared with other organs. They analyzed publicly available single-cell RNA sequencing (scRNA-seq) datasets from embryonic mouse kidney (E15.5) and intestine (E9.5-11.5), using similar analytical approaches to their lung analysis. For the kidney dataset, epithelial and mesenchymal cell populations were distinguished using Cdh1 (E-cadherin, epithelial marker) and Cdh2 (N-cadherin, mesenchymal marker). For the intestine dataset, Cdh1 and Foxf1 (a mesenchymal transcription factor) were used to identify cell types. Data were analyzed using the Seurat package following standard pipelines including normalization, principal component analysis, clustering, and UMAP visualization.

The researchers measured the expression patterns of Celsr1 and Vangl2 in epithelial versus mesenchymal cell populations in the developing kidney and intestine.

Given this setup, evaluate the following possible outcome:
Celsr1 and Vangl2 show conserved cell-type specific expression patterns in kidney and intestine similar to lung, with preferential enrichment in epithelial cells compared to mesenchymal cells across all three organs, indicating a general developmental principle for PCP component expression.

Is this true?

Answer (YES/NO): NO